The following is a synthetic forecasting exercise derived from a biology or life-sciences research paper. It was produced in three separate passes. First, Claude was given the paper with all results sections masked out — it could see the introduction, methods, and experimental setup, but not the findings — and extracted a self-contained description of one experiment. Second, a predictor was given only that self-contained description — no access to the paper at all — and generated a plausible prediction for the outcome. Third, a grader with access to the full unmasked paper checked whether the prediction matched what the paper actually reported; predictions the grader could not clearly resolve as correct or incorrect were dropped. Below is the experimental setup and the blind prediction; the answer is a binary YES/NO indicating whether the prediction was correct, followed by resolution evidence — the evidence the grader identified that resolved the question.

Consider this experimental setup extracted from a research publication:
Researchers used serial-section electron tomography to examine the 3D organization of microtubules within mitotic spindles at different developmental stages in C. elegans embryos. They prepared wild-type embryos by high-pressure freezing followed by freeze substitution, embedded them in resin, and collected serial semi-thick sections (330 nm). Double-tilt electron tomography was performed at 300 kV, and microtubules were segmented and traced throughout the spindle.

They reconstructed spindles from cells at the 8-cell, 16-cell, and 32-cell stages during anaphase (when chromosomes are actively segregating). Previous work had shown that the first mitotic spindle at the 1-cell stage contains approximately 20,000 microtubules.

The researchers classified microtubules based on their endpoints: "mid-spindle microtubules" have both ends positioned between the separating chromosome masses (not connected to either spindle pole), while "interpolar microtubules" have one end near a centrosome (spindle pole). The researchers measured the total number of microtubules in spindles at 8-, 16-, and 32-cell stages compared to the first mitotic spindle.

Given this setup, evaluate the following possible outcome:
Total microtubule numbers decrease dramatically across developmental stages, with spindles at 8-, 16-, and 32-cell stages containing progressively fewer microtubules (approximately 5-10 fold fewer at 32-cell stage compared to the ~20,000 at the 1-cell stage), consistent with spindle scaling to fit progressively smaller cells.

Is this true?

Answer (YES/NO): YES